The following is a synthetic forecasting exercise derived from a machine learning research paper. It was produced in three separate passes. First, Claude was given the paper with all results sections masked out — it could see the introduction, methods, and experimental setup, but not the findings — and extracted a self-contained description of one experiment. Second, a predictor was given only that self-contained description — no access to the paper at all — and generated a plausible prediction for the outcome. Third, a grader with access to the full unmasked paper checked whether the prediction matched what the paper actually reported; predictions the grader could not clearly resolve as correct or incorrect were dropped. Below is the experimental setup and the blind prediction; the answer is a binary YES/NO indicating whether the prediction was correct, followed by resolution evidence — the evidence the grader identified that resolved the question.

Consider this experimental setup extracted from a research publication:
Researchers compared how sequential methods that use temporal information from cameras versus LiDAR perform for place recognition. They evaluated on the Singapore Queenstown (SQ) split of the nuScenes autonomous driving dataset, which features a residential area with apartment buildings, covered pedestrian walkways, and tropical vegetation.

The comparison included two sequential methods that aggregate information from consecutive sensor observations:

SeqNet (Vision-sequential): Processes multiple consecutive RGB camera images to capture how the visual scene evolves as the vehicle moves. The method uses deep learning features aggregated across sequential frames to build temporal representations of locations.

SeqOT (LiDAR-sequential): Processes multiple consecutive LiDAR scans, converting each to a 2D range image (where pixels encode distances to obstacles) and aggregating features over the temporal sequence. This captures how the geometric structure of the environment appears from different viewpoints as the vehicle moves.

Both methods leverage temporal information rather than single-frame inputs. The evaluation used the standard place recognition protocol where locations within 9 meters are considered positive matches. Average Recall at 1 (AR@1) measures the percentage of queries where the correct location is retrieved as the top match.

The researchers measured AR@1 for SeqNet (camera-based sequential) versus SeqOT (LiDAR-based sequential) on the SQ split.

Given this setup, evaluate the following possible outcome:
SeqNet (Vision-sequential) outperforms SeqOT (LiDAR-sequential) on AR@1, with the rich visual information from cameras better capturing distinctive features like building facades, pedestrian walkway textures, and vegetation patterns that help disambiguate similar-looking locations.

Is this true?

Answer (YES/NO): NO